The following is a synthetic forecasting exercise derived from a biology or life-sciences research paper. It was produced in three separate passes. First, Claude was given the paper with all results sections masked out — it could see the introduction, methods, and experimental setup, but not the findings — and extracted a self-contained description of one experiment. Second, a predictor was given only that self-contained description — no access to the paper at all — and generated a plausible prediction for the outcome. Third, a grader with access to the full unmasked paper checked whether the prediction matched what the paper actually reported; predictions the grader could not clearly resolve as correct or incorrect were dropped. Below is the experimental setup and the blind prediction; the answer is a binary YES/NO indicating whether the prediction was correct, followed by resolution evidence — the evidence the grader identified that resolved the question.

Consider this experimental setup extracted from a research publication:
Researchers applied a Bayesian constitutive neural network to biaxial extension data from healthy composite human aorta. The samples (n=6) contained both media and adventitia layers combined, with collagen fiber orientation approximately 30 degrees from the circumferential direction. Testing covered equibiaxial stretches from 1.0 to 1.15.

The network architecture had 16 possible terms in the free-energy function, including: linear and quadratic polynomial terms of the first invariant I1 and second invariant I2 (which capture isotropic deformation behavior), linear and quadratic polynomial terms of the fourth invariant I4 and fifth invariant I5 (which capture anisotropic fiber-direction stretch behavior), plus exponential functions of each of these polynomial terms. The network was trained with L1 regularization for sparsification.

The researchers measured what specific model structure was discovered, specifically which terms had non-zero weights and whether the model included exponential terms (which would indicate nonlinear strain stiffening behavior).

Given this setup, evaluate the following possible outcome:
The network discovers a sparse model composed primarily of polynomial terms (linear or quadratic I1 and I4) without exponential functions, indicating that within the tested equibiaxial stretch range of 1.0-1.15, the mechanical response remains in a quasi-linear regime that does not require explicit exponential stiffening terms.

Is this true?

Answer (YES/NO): NO